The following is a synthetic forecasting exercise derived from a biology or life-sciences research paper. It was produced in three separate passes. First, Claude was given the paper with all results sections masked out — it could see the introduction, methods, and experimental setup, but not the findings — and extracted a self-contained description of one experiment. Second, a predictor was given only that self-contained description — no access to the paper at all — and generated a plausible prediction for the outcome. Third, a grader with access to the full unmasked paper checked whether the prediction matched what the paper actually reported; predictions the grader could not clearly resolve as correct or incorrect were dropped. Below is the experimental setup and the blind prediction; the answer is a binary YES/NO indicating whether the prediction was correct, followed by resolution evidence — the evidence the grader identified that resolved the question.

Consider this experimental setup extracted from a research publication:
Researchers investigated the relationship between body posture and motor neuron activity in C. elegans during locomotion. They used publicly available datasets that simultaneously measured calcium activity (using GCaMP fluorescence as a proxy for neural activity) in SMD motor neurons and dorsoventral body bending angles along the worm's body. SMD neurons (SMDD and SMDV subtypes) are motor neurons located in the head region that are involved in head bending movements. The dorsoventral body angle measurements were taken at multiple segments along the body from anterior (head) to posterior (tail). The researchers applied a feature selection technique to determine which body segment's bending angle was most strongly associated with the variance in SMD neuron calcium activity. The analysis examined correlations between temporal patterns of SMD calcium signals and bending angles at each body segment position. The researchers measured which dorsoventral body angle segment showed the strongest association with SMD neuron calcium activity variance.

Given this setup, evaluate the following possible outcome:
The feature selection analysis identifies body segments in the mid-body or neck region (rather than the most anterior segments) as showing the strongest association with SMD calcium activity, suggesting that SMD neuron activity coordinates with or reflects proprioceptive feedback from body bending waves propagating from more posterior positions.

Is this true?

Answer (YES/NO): YES